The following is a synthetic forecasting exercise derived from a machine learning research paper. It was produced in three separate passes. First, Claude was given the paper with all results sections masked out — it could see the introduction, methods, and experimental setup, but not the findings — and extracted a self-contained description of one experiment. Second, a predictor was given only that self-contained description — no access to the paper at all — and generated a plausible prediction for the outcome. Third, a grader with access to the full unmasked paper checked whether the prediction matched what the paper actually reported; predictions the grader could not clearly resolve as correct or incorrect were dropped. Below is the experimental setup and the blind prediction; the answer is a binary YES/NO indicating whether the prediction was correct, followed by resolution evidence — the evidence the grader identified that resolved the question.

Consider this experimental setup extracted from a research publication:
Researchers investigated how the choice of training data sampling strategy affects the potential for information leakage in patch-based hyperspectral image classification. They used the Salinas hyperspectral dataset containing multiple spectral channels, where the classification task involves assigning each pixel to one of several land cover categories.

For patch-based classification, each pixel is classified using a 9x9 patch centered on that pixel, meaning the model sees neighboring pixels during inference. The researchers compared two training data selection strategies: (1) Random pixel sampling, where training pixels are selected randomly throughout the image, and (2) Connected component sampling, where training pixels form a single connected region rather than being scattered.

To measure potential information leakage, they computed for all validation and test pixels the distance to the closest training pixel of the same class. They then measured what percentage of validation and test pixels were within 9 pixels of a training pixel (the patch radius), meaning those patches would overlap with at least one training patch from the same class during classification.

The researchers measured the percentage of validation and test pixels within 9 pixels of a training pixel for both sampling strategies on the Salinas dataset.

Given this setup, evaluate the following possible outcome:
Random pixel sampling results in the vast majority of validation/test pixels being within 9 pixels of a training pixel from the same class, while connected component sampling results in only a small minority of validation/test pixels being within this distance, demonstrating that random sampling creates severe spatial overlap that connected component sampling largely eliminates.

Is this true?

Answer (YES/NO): YES